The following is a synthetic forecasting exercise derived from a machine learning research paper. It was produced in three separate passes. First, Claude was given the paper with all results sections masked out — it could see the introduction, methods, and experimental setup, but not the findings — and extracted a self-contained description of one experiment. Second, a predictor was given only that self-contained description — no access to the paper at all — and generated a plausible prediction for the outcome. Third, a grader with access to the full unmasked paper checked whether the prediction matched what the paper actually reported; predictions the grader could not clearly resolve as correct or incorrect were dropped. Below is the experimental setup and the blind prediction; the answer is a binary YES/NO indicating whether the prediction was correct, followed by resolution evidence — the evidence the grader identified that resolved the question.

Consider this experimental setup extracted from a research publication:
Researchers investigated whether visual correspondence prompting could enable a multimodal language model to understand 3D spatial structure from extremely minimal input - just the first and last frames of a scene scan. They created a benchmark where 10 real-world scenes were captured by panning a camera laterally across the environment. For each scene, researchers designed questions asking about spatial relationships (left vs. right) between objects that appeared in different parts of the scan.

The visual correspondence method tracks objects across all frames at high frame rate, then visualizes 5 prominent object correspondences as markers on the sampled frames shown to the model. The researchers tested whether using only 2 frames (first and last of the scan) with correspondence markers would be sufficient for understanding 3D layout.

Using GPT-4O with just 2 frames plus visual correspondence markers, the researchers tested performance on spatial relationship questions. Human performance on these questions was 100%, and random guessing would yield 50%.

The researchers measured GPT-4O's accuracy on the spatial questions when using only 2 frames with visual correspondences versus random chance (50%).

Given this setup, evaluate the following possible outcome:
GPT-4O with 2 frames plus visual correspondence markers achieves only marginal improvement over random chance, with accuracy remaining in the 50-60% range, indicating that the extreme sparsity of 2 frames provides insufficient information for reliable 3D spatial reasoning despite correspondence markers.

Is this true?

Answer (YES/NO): NO